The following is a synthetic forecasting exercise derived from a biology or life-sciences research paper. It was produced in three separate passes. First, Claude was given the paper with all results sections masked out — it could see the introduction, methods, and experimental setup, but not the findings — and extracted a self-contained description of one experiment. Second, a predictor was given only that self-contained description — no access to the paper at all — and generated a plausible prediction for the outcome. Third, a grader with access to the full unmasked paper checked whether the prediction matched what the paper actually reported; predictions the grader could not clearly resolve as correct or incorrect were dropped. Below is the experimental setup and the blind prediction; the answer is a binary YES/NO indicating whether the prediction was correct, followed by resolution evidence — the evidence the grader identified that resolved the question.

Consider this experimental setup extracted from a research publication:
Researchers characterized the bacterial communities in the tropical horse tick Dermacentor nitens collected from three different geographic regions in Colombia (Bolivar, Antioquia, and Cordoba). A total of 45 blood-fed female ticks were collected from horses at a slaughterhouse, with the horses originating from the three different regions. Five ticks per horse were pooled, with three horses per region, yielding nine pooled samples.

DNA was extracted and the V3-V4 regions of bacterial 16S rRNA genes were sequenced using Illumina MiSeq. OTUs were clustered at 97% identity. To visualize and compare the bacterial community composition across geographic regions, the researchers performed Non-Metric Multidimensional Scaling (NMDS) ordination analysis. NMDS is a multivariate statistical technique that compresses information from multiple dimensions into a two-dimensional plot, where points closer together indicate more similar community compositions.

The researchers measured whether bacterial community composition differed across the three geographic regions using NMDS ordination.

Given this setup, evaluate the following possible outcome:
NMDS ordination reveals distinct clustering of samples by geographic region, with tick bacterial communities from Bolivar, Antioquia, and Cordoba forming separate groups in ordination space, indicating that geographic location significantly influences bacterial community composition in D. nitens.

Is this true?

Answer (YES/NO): YES